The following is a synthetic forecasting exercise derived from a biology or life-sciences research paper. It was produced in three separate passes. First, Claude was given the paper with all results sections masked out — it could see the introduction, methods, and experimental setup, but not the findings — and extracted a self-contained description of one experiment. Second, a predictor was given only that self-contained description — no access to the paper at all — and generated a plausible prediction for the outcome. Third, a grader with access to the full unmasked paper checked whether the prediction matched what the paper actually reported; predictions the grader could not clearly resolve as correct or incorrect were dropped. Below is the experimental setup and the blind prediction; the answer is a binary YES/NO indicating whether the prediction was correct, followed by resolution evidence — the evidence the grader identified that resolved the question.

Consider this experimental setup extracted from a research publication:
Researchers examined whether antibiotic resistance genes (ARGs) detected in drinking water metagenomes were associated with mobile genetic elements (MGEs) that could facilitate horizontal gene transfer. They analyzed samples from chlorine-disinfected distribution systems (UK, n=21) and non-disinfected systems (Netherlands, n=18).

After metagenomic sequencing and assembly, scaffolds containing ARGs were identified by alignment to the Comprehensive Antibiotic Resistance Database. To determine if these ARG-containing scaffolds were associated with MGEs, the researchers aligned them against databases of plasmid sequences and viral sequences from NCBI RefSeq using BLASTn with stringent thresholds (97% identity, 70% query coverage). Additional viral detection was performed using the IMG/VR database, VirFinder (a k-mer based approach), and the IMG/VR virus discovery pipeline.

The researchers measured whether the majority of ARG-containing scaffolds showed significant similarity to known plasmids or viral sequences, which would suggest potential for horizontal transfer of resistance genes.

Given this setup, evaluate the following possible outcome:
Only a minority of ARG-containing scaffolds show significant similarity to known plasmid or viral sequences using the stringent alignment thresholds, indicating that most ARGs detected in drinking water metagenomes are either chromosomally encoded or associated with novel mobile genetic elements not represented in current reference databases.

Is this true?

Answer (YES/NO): YES